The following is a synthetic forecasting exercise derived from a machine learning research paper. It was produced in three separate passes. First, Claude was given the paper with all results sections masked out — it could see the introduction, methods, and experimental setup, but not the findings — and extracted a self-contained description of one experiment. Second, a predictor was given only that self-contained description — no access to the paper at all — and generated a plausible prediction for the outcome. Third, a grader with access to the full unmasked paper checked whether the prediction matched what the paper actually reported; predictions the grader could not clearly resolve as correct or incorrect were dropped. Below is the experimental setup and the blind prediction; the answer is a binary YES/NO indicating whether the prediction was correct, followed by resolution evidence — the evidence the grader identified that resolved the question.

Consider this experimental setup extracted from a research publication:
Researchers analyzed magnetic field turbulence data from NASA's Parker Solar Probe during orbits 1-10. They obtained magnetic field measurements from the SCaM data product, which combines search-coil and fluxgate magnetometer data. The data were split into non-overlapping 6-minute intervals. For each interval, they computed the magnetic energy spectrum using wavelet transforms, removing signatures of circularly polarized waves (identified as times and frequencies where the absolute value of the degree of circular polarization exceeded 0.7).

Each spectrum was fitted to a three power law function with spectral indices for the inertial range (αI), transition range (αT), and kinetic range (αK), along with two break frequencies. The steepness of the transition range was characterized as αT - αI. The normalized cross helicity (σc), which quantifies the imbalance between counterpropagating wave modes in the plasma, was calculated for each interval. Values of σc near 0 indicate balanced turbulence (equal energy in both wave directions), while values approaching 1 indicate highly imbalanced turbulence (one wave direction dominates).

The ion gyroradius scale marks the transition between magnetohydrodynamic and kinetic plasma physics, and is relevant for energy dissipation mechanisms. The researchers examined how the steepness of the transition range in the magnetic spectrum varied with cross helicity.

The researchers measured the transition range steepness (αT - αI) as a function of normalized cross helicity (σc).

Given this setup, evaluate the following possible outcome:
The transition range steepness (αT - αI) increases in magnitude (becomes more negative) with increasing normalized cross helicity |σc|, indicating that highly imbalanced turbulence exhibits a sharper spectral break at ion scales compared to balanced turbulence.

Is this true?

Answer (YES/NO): NO